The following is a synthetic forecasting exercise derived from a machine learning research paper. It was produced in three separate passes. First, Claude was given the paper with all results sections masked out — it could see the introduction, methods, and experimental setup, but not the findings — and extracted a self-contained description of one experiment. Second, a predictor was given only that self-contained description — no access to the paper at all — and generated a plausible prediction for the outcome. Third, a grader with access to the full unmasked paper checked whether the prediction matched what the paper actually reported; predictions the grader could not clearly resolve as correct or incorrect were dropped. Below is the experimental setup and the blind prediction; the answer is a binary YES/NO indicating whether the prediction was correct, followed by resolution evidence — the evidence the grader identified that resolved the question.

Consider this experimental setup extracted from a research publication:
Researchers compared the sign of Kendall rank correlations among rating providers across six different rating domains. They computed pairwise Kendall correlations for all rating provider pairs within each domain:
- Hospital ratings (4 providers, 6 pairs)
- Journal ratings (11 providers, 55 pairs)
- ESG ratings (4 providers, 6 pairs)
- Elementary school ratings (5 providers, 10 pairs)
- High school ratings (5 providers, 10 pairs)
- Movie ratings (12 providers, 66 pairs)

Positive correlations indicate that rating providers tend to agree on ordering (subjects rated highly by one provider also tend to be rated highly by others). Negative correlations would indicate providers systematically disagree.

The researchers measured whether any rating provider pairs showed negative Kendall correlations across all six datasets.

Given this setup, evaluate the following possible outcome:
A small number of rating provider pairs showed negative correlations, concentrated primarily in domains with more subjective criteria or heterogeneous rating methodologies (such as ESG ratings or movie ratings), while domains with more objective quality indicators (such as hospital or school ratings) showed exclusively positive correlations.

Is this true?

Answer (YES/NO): NO